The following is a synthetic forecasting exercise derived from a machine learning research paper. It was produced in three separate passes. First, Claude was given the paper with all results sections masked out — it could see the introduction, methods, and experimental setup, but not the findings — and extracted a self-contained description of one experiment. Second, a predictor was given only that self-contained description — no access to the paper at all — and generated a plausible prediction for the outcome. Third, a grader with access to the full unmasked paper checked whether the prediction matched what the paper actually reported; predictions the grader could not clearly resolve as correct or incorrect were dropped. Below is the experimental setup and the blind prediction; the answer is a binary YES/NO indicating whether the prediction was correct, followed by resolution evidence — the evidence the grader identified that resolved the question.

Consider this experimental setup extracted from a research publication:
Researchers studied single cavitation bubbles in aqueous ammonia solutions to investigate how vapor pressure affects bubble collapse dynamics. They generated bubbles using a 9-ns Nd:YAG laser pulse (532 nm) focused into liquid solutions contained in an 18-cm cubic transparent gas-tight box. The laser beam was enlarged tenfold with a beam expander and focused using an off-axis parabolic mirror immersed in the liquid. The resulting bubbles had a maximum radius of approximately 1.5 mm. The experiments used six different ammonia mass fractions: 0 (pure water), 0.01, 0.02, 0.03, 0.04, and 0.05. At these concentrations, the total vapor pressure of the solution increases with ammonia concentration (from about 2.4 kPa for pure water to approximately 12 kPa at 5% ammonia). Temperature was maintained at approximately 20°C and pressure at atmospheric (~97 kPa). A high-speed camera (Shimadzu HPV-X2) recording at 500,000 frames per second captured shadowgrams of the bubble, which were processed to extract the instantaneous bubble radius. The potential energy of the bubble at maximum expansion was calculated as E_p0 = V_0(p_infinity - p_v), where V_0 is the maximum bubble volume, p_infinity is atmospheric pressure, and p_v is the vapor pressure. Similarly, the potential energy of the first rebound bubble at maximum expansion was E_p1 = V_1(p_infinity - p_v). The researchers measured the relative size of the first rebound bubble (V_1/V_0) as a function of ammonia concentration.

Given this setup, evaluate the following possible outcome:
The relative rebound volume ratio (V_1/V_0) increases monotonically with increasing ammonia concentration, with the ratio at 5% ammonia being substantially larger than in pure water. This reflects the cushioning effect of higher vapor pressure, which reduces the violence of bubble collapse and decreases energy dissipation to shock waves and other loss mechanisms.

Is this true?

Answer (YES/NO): YES